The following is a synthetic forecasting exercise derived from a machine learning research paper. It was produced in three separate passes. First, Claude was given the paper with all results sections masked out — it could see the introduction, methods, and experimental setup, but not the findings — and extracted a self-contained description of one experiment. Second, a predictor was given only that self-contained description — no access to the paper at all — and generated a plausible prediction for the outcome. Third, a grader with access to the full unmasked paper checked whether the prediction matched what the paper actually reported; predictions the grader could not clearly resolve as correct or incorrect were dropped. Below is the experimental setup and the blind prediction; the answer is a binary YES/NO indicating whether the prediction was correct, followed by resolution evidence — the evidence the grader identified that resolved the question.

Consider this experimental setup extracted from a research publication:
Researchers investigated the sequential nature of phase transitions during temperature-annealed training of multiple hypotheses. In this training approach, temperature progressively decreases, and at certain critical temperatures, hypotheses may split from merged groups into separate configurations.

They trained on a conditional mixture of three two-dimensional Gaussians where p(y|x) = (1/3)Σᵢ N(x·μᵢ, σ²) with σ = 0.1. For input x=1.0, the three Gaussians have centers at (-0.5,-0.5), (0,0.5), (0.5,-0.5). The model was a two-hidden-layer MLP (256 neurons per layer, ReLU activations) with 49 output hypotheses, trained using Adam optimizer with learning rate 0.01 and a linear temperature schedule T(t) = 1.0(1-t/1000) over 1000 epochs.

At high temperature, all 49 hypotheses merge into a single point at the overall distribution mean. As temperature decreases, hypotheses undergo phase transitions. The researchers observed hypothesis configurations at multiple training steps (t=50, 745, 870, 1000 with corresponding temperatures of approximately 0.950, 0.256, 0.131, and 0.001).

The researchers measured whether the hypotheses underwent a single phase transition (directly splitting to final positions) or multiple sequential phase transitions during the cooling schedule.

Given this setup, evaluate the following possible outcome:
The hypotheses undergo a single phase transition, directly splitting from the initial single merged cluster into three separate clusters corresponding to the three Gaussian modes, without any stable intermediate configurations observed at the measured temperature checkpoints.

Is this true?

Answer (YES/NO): NO